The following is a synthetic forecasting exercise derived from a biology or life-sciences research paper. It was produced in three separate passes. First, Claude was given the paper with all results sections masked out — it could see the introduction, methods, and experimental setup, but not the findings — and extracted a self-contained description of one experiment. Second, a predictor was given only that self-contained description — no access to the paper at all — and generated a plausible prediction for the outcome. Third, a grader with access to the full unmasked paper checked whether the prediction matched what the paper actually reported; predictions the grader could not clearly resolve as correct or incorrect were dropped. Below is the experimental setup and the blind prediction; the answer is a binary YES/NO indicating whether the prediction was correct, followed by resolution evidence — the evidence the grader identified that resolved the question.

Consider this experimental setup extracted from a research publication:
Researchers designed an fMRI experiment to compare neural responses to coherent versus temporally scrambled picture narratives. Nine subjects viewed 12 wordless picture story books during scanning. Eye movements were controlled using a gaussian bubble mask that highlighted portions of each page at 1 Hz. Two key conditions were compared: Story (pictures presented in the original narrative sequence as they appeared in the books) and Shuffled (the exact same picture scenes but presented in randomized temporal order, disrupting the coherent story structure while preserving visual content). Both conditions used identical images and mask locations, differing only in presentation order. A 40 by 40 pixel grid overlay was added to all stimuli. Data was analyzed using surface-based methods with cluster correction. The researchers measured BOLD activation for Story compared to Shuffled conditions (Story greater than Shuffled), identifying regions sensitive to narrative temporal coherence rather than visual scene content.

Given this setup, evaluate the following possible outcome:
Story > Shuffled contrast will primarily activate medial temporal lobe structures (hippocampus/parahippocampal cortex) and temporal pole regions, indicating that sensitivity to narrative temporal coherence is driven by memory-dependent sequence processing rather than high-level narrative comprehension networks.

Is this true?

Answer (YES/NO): NO